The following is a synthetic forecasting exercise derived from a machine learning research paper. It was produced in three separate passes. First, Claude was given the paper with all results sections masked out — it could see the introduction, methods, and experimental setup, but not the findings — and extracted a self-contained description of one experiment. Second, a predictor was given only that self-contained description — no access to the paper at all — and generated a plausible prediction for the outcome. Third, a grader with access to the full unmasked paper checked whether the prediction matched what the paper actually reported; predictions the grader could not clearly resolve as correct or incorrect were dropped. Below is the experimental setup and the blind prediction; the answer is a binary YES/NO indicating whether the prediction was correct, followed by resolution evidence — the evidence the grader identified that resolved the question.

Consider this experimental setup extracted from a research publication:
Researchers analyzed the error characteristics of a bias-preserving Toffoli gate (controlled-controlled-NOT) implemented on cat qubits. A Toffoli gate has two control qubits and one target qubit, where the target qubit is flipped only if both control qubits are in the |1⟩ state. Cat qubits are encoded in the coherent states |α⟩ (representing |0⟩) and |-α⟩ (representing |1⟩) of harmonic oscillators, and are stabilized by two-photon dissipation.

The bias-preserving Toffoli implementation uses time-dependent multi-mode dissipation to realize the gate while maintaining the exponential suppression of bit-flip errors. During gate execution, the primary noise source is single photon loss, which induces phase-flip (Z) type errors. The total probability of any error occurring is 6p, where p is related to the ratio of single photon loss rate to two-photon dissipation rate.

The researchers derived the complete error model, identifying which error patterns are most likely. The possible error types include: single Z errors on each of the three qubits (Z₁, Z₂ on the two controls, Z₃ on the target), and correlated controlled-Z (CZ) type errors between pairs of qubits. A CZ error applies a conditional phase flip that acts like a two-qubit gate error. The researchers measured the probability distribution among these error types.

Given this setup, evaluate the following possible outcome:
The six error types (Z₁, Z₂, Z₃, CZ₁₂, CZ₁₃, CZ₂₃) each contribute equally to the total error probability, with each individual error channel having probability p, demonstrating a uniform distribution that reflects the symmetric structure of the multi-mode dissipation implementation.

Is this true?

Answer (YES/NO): NO